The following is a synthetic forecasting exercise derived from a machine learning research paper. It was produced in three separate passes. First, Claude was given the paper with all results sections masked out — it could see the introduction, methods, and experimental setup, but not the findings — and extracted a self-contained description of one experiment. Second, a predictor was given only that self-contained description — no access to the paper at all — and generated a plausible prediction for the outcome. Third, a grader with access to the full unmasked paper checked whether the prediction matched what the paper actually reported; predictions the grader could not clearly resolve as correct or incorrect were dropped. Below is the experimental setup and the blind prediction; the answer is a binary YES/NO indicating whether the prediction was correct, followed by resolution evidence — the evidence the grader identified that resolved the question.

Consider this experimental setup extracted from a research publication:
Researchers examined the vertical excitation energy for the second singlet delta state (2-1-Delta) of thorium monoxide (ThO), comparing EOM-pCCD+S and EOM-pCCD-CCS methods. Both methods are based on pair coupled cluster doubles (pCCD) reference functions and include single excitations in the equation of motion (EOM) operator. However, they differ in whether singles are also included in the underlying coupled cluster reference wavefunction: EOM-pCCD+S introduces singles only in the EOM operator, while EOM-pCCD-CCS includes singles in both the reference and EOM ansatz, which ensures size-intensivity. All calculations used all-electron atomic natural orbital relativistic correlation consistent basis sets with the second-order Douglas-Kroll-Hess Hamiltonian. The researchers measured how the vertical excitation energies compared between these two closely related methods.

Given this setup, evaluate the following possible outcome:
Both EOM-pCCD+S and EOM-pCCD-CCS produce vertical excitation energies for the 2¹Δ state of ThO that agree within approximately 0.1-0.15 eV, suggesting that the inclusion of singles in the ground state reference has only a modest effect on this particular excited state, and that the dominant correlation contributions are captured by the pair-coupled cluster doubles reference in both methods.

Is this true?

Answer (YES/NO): NO